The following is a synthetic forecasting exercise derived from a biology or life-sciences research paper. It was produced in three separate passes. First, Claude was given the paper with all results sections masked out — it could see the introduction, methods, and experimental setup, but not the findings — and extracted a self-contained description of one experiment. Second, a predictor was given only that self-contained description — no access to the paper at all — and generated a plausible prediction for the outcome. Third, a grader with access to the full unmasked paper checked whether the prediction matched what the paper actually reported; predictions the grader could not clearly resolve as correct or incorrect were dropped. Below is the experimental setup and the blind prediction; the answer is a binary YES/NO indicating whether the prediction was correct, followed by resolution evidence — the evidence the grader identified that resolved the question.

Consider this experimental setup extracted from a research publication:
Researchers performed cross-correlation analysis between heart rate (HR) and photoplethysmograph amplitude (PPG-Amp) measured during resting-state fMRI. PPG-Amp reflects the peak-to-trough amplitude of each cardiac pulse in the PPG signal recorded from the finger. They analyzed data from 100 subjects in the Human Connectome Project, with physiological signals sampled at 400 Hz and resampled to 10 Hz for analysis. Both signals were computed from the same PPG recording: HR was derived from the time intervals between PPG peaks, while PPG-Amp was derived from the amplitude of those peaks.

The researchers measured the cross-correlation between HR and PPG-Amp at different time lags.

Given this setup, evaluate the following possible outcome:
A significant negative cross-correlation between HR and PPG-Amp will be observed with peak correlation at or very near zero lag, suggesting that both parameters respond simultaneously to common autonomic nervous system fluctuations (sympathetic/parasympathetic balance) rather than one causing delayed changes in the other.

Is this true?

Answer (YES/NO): NO